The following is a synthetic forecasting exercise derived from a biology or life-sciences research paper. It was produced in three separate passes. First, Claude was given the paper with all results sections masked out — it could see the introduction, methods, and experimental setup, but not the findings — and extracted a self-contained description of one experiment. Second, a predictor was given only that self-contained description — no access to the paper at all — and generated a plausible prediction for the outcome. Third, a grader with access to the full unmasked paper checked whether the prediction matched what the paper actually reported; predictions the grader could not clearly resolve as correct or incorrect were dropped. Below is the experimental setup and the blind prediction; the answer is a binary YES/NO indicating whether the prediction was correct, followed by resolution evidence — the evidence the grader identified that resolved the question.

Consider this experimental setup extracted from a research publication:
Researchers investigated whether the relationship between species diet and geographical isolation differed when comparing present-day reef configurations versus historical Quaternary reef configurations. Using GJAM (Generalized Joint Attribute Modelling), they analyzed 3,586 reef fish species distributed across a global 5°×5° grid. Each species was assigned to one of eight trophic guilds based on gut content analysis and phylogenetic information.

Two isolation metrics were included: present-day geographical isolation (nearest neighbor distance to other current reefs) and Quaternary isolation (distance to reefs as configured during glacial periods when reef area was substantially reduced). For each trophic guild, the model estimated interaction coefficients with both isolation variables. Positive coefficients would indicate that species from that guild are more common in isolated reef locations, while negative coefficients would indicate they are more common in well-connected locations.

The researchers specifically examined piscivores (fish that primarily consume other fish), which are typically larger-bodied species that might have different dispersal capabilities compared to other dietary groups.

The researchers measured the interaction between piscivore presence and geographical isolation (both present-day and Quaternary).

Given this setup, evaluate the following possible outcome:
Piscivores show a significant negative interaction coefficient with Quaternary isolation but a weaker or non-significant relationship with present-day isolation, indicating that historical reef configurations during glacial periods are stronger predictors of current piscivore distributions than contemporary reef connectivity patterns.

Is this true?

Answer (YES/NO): NO